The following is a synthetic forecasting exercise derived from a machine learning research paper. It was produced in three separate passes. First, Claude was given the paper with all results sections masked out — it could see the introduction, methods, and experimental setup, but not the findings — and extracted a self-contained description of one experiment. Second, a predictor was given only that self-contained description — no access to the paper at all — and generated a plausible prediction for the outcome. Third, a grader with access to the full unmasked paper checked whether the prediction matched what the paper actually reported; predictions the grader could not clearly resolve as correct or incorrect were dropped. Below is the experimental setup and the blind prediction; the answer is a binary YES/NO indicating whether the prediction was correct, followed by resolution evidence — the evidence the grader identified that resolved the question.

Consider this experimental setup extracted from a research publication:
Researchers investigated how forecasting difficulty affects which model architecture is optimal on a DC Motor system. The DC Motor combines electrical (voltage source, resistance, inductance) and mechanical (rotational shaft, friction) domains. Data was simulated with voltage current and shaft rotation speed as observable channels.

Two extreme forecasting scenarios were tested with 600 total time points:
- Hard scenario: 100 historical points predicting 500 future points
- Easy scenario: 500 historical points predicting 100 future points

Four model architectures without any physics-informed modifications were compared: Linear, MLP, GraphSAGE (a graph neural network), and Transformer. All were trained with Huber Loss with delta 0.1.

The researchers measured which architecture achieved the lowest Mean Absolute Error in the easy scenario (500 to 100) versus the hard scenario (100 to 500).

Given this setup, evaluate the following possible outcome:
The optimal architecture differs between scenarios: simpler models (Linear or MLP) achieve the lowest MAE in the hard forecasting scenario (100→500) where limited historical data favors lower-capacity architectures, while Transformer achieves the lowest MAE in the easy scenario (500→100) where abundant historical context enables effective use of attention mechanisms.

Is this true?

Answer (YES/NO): NO